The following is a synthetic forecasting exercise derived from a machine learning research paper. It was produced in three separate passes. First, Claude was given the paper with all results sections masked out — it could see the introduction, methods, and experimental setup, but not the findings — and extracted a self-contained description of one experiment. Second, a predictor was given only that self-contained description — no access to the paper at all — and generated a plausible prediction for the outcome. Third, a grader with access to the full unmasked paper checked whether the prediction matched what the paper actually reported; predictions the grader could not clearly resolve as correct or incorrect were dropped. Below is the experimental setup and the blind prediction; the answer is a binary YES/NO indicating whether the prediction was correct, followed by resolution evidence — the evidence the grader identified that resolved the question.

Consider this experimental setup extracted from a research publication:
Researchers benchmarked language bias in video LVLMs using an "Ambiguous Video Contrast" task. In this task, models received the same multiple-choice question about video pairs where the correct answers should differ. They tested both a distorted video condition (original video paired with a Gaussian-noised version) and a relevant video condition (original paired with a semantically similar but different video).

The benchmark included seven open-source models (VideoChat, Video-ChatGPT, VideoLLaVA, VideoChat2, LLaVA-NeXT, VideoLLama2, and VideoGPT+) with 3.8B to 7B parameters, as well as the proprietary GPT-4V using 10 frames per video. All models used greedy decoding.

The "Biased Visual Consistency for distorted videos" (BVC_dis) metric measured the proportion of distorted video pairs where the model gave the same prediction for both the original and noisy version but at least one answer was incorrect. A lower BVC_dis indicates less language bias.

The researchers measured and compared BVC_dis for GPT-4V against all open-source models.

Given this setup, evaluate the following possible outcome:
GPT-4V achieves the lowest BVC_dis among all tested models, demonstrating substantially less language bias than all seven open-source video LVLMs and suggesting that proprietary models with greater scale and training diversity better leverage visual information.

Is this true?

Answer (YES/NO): YES